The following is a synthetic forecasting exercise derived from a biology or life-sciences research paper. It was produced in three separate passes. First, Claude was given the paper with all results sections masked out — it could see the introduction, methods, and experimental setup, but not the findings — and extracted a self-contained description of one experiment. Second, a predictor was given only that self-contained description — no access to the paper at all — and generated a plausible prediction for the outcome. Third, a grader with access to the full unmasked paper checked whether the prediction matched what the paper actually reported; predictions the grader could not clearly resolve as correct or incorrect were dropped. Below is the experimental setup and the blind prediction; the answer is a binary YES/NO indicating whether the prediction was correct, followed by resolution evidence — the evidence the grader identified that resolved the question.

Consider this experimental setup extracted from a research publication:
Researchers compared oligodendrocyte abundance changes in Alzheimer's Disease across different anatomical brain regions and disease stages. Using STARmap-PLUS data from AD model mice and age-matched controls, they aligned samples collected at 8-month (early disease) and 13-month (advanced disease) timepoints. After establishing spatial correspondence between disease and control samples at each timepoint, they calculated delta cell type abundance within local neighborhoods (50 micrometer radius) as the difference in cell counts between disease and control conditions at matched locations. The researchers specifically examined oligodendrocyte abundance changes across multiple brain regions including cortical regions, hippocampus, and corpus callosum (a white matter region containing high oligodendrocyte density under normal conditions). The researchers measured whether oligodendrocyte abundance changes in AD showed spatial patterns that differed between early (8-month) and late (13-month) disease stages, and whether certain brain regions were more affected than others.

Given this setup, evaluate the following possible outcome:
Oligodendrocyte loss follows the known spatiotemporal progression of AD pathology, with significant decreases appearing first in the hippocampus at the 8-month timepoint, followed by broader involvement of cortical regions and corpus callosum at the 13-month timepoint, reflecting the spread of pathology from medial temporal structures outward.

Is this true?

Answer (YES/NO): NO